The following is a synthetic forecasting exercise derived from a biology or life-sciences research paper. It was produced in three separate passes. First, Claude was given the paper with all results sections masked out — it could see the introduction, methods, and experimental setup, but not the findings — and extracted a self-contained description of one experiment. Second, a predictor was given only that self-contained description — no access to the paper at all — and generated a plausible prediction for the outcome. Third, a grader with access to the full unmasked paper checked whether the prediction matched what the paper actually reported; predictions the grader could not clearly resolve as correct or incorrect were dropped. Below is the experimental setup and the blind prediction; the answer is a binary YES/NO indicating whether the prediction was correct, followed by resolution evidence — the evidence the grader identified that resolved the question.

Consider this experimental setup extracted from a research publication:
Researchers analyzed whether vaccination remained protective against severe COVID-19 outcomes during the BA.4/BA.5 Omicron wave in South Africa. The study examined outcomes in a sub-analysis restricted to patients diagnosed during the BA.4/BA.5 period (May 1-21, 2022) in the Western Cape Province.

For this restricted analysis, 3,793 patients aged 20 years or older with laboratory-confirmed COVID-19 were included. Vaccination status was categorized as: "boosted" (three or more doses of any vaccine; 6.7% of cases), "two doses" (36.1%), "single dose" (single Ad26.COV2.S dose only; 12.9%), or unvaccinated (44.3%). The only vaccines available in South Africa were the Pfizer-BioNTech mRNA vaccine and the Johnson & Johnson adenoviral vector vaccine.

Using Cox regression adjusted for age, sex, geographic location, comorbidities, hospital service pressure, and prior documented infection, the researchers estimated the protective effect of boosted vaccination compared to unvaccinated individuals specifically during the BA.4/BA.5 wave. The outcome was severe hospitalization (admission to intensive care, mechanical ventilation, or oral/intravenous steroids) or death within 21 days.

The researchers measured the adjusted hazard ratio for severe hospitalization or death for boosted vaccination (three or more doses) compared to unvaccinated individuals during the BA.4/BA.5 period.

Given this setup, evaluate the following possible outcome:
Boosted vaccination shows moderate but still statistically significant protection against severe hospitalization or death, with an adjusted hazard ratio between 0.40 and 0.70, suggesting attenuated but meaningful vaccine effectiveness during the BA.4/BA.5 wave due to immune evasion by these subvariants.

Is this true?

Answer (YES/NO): NO